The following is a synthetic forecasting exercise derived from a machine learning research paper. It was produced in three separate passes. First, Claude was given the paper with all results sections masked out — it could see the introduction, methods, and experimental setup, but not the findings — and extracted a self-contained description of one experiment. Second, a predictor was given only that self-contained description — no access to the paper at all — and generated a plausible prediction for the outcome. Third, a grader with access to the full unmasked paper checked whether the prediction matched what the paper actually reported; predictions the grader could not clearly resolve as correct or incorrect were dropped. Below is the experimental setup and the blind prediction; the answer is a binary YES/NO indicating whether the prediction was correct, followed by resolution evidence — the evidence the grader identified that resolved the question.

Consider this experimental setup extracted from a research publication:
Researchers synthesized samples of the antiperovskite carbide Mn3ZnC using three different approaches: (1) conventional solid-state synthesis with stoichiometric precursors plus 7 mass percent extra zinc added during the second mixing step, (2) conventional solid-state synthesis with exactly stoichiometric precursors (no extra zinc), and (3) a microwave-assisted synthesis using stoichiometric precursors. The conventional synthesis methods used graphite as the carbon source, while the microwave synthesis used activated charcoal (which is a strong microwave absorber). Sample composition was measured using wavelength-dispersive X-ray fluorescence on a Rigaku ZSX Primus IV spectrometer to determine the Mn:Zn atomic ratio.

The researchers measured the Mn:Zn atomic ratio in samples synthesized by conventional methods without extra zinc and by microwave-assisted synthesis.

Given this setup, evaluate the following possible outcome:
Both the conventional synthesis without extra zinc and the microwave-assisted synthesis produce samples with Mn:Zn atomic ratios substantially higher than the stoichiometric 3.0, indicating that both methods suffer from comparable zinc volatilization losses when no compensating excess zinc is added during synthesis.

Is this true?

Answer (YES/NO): NO